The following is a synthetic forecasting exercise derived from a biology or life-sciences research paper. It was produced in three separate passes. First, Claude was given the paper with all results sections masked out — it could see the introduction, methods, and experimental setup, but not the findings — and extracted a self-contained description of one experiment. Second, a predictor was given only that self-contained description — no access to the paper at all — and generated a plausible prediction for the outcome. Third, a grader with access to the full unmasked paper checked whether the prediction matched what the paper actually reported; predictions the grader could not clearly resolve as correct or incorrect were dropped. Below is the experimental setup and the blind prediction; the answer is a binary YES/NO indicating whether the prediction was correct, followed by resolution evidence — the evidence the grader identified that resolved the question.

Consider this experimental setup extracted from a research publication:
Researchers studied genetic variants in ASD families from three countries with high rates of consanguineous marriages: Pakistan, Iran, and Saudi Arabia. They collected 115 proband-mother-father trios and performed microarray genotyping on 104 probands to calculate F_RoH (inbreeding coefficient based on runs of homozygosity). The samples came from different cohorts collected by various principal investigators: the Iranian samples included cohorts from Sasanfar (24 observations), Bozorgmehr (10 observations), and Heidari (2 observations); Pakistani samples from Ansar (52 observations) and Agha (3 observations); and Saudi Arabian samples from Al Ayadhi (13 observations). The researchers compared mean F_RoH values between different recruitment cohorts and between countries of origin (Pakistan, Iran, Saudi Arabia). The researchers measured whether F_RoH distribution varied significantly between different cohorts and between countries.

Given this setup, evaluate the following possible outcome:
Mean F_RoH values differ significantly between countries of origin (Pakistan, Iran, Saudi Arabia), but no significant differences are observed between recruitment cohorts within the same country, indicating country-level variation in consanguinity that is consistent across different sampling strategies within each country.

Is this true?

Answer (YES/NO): NO